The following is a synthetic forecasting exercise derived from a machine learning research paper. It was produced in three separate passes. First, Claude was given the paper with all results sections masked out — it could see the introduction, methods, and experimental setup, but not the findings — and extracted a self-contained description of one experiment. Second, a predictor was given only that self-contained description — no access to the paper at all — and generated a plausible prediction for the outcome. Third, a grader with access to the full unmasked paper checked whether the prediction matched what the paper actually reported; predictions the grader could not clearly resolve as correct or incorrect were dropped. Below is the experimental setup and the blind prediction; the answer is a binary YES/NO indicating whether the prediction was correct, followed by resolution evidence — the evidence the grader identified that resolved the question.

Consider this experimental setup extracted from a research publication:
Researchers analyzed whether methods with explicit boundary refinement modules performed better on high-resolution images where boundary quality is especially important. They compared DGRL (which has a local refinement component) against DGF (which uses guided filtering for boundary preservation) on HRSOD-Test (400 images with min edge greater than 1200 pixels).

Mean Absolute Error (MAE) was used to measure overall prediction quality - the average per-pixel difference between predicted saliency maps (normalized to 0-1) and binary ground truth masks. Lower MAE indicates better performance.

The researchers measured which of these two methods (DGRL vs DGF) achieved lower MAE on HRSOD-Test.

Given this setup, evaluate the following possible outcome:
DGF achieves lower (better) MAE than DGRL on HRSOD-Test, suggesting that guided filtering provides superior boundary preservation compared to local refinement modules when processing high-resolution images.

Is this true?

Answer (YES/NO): NO